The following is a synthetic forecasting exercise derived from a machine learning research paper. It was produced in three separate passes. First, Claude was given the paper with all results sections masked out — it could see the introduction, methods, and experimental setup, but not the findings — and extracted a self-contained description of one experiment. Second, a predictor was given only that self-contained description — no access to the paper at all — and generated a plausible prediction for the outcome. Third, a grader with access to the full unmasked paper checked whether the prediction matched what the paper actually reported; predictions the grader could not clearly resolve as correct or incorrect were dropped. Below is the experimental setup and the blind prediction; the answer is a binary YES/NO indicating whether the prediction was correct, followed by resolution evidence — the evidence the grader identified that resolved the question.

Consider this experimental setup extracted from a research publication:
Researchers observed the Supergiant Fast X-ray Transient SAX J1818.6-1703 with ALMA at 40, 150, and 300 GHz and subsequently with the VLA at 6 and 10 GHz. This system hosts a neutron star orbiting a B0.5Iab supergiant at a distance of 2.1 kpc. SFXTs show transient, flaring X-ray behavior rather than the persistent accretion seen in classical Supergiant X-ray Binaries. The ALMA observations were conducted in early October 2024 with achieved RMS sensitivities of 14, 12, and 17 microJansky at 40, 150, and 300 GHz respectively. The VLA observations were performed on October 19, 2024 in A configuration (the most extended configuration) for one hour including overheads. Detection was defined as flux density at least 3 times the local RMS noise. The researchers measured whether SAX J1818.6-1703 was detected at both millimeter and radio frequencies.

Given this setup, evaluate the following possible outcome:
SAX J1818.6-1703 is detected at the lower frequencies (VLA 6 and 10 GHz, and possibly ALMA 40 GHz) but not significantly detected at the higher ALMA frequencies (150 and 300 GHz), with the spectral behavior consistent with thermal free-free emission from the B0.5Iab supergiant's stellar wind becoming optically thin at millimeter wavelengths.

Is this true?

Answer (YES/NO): NO